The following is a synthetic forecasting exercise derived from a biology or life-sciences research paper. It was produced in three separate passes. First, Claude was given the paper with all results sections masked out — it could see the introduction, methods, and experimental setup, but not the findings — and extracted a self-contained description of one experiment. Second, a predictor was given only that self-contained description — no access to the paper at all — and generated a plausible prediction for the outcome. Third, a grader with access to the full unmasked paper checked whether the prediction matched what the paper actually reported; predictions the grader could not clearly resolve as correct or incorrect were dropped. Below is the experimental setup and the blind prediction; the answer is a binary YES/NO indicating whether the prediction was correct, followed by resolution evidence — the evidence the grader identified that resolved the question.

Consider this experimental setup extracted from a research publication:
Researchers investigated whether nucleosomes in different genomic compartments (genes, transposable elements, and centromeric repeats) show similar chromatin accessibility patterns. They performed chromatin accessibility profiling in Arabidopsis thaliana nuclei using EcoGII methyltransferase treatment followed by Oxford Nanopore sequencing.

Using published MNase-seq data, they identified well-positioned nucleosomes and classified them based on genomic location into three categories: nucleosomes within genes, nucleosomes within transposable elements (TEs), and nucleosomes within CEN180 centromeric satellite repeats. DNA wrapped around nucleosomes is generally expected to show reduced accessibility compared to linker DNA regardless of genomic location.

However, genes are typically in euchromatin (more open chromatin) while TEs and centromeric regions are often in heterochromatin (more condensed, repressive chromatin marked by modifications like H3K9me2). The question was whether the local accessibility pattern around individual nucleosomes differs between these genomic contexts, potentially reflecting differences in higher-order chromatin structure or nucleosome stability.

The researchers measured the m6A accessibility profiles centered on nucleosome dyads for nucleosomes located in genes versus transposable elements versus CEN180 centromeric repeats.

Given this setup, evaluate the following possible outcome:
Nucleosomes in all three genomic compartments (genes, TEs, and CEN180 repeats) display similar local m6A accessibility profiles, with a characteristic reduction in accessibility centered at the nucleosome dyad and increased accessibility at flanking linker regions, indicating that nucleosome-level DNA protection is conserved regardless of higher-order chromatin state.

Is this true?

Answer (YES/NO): NO